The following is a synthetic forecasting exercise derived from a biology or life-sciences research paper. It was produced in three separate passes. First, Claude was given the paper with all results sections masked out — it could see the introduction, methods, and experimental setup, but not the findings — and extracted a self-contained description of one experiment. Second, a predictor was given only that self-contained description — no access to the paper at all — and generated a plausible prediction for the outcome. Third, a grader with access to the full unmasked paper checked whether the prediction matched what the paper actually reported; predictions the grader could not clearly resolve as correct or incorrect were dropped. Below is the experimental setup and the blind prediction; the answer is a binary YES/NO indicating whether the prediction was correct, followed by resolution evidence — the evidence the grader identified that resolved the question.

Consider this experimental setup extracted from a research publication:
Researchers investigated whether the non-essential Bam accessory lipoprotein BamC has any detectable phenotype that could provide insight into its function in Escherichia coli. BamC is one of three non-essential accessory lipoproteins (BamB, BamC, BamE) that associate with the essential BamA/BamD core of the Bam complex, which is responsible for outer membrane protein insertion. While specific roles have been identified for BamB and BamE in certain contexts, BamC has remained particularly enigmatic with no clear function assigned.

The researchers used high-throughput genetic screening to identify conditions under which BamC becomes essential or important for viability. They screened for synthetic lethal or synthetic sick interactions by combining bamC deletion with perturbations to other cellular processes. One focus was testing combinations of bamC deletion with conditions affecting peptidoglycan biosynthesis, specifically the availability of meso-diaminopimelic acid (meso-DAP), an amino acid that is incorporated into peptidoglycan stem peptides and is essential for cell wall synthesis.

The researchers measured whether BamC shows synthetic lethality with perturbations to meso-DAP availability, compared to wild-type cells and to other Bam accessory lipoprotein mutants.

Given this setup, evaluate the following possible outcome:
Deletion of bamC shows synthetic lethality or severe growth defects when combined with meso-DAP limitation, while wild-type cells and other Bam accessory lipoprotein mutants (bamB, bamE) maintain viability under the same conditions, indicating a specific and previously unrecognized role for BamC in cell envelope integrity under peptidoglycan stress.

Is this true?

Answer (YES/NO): NO